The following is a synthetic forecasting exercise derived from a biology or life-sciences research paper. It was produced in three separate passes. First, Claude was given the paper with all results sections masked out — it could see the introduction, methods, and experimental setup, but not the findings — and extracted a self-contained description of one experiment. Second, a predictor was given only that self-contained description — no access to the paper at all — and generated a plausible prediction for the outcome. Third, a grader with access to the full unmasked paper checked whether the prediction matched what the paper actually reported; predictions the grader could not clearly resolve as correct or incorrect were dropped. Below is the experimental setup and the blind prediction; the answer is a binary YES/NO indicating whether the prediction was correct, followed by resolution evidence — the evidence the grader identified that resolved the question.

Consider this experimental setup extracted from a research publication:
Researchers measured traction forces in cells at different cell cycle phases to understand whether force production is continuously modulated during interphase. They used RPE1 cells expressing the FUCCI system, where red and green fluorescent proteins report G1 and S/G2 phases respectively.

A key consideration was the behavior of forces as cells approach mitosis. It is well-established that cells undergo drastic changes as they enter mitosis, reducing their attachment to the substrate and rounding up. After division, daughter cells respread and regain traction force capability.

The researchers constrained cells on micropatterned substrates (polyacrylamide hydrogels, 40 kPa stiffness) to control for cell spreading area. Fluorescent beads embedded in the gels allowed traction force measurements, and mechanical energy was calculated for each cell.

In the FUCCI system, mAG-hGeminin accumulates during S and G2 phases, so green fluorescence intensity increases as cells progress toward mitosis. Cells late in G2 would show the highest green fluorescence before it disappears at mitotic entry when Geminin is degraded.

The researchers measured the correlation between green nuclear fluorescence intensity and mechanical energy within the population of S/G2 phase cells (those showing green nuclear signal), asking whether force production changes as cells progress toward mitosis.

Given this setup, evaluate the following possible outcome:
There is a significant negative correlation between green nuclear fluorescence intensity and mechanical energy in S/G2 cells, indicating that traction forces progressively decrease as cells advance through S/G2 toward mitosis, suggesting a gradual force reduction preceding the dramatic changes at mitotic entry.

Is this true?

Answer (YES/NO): YES